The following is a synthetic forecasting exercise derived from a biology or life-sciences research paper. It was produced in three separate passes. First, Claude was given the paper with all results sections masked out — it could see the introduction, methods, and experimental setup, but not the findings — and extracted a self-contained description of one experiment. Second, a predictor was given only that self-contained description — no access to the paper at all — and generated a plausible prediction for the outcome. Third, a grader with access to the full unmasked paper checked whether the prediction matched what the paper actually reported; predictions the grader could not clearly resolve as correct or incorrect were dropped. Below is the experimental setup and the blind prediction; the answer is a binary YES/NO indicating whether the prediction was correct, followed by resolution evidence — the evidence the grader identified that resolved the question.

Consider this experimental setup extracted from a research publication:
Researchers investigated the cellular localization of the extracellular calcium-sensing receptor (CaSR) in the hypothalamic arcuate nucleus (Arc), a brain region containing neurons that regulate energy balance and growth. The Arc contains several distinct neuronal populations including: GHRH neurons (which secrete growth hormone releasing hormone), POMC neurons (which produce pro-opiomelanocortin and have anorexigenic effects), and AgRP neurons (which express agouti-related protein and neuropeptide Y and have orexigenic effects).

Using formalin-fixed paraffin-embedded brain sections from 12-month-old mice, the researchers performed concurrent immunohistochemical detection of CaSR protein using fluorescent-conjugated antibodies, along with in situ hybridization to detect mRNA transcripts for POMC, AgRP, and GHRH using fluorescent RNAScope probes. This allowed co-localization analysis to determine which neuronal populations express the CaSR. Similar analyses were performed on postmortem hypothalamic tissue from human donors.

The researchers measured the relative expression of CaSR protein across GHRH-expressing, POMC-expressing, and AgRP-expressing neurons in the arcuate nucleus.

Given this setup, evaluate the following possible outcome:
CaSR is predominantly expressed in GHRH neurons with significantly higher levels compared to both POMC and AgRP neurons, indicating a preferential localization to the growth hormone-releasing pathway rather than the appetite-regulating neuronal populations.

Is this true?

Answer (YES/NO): NO